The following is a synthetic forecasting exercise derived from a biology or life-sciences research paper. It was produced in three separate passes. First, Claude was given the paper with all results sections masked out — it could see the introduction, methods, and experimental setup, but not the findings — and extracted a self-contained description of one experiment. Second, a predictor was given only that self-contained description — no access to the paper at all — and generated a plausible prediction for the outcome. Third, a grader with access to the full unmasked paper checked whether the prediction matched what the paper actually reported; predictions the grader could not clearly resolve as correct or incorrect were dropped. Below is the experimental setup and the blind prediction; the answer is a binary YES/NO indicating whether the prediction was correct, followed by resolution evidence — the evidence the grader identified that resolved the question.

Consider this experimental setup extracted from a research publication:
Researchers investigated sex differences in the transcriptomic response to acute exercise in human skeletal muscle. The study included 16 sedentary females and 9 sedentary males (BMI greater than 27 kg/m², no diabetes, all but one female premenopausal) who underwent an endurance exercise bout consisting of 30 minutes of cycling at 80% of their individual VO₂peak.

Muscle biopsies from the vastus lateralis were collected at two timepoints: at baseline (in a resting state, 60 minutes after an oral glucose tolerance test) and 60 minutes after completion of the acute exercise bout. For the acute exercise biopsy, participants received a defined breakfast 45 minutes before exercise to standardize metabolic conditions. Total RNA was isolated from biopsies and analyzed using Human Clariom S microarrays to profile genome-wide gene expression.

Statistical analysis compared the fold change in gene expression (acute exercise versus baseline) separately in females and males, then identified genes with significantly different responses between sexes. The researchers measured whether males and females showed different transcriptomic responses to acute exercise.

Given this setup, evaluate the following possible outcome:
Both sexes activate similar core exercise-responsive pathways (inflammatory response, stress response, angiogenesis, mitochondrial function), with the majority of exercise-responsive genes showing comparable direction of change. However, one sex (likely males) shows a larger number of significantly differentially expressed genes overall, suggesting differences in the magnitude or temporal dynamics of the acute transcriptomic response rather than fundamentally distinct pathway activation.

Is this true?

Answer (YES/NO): NO